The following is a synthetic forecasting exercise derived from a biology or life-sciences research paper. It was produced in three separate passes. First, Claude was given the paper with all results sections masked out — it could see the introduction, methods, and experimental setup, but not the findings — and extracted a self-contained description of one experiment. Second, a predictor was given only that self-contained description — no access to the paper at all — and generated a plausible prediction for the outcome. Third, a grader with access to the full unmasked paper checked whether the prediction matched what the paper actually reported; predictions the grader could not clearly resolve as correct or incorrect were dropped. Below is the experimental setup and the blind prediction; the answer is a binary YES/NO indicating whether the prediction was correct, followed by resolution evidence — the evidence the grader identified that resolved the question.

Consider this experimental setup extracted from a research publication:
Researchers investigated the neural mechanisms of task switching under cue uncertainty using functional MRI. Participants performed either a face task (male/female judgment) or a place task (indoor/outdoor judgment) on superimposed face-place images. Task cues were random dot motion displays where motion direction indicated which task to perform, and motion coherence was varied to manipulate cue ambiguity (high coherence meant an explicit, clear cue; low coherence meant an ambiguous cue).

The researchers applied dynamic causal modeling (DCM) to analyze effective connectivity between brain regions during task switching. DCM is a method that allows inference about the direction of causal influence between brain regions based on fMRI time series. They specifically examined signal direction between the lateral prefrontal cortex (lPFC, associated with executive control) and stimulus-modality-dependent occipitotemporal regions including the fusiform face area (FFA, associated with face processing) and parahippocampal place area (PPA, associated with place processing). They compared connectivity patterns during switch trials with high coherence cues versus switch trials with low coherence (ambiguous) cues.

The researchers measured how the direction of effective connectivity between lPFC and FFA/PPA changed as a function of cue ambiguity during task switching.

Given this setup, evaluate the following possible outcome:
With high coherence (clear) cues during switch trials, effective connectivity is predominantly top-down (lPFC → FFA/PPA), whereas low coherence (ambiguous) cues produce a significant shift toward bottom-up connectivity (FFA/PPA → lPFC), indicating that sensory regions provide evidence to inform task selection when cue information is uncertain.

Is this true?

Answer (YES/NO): NO